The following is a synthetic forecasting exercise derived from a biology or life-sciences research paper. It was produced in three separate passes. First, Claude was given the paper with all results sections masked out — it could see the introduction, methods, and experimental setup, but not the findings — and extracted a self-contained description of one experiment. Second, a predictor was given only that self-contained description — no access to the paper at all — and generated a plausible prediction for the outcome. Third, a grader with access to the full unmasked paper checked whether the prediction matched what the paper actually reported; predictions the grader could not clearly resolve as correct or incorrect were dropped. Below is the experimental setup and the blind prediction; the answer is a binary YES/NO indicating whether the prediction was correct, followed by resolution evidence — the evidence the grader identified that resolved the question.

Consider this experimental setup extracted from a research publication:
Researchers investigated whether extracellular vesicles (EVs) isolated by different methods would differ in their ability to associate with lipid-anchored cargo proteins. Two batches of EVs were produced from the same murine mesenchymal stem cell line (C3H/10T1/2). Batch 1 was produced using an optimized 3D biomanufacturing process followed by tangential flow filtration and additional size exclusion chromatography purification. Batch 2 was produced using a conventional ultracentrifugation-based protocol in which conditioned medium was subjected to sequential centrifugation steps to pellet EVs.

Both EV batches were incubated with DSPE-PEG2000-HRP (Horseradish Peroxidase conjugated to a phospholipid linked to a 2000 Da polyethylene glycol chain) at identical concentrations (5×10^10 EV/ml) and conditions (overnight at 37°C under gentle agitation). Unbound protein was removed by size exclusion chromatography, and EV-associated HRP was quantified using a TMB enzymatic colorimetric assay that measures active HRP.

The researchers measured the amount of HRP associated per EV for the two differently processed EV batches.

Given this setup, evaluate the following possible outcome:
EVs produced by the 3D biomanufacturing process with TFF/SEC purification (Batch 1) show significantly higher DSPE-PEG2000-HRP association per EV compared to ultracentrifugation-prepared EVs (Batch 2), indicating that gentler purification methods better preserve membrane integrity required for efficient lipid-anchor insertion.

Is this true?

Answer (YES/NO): NO